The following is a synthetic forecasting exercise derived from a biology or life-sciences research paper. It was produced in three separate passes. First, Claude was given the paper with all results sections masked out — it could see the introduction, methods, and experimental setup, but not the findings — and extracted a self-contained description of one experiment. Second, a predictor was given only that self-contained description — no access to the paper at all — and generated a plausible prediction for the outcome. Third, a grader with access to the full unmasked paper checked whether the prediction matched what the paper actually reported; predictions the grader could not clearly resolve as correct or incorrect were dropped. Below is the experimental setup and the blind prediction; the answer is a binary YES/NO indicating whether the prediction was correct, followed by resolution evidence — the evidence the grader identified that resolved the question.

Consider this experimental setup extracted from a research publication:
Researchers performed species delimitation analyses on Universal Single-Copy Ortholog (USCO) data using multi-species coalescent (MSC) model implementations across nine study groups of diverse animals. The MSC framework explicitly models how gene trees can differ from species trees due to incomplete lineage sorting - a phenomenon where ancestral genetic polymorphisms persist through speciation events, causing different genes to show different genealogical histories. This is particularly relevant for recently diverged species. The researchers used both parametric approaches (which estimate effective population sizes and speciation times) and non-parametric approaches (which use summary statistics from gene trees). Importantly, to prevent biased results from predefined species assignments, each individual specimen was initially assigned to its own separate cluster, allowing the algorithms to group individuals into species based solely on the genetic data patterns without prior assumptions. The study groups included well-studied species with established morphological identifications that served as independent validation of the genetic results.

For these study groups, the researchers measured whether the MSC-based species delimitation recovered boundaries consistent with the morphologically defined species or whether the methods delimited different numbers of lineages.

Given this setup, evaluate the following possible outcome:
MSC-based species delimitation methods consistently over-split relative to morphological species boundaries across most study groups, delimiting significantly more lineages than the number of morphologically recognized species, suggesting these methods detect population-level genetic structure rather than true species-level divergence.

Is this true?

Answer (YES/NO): YES